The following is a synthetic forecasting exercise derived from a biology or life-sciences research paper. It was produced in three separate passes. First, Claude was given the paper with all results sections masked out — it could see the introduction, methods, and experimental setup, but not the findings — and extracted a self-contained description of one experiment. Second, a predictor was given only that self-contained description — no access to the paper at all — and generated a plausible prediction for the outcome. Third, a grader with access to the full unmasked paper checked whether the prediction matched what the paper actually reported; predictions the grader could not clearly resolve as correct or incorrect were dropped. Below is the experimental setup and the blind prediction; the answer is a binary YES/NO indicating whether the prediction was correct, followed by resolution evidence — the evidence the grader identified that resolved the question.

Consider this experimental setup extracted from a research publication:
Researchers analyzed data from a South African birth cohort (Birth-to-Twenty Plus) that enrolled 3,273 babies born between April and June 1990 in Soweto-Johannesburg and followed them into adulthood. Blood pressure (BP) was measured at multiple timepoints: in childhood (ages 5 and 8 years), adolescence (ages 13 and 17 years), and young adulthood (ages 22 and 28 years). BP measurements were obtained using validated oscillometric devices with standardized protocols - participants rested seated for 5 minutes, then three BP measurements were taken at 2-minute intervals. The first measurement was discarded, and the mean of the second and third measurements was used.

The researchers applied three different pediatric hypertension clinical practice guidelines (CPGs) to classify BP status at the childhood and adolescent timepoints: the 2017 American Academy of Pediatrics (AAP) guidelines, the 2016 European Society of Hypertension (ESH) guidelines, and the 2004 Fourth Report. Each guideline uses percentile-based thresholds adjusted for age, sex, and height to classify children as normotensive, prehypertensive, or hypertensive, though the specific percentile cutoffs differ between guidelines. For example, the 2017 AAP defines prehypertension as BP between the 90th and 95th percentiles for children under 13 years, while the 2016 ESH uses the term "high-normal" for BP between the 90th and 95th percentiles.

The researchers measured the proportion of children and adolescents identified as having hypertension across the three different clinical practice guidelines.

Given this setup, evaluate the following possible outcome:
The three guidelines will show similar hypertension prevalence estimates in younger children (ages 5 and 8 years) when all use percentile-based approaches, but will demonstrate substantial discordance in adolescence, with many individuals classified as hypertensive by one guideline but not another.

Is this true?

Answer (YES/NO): NO